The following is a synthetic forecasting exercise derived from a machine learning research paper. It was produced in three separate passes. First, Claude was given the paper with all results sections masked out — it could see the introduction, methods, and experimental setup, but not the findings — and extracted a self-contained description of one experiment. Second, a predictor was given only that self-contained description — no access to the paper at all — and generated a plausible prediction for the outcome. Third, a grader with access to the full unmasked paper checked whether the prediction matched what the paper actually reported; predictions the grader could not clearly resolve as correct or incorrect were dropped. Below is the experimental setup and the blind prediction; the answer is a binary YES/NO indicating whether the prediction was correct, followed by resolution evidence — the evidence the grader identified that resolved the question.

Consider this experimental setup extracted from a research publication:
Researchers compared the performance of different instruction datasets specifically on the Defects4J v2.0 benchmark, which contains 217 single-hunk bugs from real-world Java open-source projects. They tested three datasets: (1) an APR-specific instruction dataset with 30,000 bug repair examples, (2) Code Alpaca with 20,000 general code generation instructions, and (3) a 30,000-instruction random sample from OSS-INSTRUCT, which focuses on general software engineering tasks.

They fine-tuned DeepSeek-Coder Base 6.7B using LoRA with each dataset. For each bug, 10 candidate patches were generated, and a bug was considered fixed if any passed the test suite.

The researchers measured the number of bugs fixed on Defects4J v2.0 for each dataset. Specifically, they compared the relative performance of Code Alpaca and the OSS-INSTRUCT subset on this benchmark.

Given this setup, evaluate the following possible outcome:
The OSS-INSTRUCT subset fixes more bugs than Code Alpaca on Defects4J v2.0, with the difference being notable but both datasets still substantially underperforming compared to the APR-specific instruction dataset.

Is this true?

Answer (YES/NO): NO